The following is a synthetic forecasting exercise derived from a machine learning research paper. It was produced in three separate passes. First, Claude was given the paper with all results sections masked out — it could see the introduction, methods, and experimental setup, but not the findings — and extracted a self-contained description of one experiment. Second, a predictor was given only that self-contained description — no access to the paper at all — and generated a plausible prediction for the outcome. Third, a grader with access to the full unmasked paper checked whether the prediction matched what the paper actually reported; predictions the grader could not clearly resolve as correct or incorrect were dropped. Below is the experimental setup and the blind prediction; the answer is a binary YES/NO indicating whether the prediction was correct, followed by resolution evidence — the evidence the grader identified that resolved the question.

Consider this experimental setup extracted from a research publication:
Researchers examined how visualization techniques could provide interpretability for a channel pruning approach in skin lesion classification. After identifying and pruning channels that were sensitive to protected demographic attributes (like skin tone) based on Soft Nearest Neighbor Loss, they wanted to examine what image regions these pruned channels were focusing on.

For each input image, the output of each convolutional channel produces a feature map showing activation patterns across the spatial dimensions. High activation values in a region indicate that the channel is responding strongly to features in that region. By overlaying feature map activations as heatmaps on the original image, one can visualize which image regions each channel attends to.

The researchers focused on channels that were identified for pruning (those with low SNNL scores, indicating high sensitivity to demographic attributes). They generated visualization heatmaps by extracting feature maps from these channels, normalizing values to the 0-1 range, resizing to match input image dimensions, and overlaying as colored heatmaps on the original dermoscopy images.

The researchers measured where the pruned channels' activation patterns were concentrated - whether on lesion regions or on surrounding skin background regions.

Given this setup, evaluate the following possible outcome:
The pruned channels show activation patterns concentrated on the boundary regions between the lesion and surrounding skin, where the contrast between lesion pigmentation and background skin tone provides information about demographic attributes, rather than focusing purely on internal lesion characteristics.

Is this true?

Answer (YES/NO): NO